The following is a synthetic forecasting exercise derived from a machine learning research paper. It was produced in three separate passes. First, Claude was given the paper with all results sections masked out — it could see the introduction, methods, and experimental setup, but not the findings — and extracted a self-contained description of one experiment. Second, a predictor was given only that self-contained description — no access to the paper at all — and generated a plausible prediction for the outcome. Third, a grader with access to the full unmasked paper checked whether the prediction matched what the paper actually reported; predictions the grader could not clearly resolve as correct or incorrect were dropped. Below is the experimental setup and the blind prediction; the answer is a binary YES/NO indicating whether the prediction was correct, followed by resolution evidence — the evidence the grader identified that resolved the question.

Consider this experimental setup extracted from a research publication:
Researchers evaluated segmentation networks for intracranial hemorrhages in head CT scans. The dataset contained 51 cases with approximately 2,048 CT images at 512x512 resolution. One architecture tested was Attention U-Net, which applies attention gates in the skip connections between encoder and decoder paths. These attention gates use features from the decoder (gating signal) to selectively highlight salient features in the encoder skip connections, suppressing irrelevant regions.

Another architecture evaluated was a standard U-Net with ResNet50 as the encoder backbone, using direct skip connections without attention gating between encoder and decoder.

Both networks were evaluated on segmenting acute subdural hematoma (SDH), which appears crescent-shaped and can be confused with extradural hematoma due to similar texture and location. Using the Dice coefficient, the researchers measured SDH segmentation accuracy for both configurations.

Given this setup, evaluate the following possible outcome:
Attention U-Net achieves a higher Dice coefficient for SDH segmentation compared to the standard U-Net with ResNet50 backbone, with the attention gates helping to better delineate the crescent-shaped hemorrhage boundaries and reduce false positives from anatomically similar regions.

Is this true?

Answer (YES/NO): YES